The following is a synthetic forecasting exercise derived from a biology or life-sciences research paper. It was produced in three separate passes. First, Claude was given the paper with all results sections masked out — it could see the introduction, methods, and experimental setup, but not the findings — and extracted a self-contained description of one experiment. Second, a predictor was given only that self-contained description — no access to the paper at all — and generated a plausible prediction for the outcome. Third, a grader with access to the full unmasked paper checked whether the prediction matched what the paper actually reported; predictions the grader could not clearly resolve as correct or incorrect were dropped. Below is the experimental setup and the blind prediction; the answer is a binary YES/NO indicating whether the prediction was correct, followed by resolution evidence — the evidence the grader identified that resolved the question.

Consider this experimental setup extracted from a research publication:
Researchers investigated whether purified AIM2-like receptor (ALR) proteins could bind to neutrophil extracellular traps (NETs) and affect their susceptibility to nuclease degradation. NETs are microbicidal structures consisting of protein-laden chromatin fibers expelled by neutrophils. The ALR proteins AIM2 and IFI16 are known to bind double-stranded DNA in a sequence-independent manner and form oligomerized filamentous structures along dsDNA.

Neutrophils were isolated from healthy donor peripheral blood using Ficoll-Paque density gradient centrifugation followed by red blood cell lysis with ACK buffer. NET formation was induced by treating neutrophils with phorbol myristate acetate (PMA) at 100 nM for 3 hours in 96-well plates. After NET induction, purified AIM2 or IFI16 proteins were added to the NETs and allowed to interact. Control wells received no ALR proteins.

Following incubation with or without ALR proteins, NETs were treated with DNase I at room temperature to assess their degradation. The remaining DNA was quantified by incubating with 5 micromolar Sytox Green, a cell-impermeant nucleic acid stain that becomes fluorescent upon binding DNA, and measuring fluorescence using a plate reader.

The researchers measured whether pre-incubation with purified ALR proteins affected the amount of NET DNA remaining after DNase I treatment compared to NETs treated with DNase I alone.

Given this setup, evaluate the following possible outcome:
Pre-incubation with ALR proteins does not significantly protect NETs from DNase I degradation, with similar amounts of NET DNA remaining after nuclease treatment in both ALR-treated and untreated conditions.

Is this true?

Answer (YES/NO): NO